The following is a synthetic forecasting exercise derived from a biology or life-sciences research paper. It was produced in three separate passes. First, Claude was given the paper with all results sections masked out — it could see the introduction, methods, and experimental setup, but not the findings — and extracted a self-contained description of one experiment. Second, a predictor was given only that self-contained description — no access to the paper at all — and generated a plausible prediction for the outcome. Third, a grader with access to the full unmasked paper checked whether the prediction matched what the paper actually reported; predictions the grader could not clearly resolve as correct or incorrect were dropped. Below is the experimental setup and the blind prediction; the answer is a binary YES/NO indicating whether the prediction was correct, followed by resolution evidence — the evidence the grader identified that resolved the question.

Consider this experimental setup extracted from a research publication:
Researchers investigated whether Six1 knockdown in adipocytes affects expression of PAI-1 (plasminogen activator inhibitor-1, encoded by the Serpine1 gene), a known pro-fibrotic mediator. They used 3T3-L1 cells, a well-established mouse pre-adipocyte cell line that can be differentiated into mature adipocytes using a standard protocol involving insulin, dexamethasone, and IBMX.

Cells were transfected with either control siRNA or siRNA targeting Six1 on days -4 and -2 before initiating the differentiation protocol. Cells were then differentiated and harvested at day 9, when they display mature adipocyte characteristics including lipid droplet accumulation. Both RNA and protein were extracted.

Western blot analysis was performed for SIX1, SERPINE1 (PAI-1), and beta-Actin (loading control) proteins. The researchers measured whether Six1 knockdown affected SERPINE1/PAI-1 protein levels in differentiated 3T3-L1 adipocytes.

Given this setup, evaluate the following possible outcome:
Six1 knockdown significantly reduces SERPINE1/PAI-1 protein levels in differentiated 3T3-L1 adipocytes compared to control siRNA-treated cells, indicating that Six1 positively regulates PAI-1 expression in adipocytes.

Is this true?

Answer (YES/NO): YES